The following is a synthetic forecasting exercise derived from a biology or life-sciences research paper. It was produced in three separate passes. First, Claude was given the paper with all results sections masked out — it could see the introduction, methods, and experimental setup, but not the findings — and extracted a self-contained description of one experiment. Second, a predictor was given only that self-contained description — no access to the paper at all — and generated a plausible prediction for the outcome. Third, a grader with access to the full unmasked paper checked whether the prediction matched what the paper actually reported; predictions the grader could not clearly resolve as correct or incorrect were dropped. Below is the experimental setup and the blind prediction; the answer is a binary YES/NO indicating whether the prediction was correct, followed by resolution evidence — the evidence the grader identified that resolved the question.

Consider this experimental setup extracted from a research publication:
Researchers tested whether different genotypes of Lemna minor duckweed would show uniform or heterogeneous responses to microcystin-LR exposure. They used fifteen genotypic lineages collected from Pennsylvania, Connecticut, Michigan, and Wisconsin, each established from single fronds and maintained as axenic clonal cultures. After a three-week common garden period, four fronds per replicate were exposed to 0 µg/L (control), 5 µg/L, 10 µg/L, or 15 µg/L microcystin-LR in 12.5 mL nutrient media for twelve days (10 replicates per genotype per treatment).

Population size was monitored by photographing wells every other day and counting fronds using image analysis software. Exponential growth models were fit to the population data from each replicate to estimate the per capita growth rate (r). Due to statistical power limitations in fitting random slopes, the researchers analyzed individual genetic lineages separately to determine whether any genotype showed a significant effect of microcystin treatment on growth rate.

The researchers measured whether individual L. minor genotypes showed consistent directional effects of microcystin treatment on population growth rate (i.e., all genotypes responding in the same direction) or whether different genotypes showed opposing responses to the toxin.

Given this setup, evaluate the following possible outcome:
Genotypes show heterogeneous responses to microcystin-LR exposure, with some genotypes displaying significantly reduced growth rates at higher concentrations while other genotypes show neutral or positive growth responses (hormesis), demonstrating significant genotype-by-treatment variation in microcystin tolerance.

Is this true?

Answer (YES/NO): NO